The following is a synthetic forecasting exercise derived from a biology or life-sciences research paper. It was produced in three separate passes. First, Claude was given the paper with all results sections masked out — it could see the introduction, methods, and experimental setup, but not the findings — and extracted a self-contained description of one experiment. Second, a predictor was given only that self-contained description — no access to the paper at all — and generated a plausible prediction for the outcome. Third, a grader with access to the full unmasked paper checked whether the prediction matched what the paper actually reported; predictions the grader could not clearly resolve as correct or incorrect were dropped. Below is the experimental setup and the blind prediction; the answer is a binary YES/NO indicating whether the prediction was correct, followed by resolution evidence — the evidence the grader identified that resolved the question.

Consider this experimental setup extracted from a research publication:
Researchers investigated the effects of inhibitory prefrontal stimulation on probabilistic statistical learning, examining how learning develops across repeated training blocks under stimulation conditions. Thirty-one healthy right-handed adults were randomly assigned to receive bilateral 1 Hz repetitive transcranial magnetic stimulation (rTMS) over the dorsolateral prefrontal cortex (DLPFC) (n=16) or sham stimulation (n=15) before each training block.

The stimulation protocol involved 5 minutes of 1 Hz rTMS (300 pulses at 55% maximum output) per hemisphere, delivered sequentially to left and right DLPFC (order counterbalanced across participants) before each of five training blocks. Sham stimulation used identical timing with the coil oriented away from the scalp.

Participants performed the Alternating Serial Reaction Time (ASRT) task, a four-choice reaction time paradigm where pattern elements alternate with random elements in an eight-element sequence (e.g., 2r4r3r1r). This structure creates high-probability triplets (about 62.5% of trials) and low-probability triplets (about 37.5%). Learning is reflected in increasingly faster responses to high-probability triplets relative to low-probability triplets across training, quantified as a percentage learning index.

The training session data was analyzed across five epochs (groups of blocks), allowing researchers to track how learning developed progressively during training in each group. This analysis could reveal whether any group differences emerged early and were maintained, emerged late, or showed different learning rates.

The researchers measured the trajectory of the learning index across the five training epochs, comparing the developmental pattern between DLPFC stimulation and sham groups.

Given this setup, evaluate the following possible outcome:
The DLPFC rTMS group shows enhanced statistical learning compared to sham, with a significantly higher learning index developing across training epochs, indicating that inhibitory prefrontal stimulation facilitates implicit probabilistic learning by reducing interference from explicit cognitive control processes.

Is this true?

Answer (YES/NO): NO